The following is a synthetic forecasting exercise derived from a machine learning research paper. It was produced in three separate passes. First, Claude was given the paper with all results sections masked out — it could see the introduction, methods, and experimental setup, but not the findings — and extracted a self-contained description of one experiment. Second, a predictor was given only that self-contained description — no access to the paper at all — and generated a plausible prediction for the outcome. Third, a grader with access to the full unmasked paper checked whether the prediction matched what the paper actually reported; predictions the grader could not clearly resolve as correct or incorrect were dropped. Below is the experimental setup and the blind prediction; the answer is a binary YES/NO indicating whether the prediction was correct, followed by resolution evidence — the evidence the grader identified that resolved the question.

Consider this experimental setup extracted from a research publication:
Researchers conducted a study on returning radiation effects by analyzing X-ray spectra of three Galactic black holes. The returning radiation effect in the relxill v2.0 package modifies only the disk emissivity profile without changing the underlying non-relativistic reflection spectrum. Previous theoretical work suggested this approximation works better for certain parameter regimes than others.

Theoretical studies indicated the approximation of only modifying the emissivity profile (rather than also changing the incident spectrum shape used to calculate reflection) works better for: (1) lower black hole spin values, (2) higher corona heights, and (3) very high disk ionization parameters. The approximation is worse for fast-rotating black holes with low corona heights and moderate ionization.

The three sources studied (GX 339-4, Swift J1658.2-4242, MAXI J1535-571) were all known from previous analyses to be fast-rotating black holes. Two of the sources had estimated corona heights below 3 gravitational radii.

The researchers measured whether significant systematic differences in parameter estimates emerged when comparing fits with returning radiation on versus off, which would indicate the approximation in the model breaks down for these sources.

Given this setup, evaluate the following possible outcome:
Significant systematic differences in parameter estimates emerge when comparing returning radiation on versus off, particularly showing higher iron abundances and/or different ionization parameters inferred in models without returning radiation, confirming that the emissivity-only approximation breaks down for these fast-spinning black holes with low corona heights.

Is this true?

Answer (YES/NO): NO